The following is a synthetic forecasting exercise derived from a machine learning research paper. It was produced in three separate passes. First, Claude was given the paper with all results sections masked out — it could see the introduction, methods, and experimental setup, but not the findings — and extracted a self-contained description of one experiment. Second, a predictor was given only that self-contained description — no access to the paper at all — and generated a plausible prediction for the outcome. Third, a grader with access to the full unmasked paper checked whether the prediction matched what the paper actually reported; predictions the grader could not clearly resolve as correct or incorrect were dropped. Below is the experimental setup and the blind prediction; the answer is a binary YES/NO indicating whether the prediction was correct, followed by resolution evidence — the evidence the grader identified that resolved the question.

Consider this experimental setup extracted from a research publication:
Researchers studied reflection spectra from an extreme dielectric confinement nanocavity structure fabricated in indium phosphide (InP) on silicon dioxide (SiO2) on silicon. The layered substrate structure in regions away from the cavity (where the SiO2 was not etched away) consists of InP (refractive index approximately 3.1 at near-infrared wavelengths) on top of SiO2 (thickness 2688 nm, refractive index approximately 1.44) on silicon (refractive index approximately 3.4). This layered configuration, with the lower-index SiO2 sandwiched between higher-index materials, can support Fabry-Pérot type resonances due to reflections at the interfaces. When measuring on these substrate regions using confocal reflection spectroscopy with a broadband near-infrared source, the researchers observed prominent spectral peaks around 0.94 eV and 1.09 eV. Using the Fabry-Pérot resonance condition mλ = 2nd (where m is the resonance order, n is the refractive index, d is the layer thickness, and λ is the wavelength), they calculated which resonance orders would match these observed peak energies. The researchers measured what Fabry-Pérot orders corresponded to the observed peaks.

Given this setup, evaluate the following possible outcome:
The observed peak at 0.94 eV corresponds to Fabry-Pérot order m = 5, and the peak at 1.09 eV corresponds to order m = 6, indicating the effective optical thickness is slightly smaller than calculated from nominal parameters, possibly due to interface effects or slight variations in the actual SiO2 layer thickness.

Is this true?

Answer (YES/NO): NO